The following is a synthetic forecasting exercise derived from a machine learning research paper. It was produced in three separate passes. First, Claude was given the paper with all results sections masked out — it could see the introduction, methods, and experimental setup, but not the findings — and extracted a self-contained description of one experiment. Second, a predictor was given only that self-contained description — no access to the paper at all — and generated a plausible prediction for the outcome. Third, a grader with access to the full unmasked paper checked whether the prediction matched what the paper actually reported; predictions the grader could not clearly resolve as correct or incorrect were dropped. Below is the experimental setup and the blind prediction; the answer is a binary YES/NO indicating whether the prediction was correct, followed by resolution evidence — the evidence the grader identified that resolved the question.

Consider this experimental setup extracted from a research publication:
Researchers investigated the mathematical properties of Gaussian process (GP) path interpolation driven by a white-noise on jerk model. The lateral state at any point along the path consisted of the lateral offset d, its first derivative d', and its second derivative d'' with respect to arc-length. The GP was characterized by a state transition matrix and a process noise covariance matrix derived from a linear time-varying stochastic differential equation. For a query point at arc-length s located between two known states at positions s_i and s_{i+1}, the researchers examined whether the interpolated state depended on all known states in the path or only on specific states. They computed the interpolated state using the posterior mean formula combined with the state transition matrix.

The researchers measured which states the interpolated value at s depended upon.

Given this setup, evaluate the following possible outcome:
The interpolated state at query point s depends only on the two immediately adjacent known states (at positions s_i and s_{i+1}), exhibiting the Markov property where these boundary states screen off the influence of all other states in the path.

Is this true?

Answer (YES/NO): YES